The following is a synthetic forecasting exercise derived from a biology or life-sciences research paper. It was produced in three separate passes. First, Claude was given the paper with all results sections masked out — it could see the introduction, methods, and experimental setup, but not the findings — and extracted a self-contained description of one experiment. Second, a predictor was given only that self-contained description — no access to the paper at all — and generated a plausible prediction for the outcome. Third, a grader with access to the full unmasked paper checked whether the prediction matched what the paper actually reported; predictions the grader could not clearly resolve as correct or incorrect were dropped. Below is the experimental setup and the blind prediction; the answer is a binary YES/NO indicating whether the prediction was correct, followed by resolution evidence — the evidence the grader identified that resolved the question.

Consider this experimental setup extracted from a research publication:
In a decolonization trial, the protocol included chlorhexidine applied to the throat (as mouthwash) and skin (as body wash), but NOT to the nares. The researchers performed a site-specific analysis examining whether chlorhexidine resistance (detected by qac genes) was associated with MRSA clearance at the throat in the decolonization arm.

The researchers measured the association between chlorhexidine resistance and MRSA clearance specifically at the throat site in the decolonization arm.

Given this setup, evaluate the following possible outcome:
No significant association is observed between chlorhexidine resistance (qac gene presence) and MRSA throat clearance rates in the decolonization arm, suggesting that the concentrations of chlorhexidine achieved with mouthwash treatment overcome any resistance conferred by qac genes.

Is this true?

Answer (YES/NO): NO